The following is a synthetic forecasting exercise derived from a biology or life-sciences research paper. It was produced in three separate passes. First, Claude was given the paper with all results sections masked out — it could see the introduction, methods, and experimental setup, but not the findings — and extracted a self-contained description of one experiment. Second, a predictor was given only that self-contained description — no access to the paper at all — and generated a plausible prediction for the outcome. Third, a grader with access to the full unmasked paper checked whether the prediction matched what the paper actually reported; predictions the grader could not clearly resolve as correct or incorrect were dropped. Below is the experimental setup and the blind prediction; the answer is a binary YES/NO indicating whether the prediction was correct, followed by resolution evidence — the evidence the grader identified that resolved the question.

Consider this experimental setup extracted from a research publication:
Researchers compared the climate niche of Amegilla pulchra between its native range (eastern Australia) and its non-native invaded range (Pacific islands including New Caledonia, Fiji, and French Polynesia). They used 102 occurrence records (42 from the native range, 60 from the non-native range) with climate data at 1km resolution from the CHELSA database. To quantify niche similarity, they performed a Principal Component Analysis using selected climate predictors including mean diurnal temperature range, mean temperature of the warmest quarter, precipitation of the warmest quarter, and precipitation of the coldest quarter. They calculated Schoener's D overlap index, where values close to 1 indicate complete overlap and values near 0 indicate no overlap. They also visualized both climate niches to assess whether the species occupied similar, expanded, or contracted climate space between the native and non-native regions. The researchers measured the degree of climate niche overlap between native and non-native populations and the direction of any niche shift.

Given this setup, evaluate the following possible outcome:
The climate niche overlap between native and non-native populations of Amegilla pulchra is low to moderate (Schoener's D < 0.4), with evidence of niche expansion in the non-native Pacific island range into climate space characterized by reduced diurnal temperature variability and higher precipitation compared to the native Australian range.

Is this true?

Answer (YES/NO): YES